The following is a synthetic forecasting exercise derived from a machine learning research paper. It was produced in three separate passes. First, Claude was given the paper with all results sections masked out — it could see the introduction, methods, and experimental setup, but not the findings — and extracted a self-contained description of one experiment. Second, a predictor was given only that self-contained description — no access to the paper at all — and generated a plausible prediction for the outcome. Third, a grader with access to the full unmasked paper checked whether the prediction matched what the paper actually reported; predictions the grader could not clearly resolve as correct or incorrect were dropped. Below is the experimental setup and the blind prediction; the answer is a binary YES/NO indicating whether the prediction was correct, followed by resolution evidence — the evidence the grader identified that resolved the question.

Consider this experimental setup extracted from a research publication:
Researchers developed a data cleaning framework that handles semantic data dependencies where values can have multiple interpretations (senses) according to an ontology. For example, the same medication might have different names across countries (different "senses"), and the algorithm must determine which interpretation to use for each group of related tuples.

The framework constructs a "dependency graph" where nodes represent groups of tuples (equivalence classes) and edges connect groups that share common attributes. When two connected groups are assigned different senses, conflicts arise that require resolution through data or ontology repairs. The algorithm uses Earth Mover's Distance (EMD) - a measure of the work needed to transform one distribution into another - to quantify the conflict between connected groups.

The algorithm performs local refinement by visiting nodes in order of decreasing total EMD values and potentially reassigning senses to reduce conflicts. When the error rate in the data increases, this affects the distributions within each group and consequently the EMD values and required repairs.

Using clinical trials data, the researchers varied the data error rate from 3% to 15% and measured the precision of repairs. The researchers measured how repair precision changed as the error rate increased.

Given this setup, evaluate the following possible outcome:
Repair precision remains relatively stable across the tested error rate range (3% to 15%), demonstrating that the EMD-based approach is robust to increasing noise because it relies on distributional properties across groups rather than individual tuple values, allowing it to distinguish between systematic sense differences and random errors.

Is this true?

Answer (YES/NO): NO